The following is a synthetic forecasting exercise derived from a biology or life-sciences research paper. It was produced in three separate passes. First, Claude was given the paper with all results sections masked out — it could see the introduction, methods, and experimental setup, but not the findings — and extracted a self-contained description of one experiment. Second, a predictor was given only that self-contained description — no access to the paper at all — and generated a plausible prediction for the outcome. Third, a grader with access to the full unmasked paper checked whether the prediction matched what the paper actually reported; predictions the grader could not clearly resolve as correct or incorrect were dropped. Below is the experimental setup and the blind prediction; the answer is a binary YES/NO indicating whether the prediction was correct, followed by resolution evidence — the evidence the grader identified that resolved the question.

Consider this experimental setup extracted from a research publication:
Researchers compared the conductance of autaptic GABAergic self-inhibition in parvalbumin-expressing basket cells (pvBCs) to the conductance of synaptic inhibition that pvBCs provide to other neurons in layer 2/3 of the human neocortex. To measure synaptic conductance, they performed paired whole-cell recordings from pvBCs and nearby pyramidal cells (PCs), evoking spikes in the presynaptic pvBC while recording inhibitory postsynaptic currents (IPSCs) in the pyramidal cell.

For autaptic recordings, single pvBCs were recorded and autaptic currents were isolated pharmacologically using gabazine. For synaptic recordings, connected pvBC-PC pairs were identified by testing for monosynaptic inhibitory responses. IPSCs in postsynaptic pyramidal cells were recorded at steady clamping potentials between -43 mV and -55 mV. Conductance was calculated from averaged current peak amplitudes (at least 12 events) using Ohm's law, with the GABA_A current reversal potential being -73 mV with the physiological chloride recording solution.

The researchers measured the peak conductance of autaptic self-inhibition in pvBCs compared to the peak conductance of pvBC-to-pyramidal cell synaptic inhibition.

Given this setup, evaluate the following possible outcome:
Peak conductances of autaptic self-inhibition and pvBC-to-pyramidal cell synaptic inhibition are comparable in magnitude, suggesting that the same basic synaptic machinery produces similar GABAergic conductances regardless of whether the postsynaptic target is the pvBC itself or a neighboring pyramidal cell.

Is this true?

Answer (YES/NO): YES